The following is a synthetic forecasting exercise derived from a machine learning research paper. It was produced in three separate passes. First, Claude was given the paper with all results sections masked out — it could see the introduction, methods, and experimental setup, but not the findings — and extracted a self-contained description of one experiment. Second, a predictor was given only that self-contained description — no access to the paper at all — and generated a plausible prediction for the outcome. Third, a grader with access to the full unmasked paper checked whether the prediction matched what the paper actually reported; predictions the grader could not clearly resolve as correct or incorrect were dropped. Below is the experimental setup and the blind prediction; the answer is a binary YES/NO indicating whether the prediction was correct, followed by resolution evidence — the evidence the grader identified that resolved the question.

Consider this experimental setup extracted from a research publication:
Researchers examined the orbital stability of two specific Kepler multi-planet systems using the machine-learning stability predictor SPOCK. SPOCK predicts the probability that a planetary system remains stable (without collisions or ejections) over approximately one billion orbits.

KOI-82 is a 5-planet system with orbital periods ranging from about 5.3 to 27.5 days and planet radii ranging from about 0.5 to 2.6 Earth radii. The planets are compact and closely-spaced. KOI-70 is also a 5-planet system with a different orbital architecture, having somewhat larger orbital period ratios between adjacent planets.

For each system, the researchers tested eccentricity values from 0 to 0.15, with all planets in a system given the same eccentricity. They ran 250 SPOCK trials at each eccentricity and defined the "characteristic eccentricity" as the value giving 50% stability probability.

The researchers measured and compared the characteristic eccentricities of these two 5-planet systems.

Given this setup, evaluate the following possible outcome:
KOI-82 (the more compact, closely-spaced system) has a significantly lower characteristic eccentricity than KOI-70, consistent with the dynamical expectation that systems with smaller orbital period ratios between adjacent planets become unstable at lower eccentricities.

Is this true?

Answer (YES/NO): YES